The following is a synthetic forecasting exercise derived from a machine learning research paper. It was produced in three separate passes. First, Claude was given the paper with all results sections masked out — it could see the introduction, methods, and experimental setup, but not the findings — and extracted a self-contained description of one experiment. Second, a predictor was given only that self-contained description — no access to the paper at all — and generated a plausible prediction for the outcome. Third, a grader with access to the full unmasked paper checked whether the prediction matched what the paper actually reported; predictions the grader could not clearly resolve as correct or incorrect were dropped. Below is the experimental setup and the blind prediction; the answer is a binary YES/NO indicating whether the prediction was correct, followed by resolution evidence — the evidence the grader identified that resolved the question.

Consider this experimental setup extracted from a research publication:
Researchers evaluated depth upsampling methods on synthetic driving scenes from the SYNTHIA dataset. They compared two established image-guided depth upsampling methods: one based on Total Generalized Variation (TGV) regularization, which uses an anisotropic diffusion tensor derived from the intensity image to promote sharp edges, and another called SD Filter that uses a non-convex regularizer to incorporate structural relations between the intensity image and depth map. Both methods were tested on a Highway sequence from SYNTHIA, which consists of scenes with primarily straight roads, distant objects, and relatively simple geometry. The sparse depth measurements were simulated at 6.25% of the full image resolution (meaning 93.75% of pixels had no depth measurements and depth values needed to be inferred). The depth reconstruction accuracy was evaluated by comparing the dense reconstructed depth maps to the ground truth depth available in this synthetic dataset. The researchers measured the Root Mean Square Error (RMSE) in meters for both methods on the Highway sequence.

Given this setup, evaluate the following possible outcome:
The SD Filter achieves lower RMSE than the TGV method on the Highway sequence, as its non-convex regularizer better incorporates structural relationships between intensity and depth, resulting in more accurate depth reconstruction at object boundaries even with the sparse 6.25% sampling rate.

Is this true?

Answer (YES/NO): NO